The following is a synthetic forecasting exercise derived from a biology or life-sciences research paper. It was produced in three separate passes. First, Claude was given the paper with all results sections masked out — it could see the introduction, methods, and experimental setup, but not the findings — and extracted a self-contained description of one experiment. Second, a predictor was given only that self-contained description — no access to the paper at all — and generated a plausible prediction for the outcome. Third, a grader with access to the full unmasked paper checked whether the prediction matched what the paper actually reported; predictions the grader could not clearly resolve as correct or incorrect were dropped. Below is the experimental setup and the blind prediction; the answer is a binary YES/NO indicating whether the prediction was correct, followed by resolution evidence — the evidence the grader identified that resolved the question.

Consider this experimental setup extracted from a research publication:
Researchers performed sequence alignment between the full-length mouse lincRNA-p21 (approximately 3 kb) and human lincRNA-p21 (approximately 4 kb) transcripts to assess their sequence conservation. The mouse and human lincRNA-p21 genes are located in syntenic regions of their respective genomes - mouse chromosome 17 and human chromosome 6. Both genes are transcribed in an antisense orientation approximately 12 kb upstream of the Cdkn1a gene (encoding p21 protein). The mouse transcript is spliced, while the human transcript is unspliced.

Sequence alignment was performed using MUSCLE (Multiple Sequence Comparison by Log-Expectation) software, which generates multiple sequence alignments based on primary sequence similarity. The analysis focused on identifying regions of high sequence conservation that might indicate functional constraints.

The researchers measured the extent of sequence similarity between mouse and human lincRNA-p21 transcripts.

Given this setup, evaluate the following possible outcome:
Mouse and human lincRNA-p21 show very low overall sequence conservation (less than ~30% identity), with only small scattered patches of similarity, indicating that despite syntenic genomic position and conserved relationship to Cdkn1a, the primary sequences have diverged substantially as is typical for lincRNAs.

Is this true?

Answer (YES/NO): NO